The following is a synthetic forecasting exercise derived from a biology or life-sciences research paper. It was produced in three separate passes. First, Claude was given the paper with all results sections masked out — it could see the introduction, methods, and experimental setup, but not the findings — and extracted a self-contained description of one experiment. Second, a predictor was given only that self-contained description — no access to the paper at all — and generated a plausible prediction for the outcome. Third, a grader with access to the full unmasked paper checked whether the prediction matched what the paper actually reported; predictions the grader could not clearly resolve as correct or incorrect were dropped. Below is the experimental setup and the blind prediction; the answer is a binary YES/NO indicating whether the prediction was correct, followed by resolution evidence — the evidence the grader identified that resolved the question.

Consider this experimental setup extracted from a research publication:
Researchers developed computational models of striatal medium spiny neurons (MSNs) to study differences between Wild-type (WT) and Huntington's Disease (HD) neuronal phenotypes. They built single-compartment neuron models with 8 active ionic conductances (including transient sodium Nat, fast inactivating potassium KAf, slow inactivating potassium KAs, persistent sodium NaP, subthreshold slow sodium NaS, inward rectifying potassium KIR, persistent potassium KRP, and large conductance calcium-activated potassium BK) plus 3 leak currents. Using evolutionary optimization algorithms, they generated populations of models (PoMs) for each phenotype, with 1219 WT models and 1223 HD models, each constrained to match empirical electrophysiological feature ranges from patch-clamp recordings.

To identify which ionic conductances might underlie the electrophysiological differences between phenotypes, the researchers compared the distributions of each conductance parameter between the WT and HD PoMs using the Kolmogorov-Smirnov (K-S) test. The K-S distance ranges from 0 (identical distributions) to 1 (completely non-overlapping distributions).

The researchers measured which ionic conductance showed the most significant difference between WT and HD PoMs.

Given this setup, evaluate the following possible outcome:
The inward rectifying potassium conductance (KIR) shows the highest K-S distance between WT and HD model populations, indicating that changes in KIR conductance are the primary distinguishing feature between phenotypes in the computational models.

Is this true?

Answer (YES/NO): NO